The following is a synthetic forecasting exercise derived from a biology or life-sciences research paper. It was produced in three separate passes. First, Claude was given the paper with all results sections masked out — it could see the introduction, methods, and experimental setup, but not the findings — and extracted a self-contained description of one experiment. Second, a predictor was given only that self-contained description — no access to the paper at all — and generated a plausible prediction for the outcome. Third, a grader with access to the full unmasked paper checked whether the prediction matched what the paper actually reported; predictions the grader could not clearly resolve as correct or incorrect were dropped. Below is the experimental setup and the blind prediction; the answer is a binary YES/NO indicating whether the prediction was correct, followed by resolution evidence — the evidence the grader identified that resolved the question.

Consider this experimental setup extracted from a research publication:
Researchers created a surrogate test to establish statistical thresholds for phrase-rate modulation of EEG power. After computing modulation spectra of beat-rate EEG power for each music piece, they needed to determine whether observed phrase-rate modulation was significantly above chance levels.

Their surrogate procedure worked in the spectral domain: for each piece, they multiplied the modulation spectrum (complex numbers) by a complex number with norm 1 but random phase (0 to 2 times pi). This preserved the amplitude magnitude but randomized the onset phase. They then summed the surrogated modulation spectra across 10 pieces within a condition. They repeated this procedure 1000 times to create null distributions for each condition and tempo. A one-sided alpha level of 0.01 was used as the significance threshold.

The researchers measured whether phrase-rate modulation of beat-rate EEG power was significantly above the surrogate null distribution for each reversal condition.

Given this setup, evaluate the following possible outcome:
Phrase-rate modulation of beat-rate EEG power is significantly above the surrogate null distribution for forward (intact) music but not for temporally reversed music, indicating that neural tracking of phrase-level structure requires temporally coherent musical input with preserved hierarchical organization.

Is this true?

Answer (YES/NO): NO